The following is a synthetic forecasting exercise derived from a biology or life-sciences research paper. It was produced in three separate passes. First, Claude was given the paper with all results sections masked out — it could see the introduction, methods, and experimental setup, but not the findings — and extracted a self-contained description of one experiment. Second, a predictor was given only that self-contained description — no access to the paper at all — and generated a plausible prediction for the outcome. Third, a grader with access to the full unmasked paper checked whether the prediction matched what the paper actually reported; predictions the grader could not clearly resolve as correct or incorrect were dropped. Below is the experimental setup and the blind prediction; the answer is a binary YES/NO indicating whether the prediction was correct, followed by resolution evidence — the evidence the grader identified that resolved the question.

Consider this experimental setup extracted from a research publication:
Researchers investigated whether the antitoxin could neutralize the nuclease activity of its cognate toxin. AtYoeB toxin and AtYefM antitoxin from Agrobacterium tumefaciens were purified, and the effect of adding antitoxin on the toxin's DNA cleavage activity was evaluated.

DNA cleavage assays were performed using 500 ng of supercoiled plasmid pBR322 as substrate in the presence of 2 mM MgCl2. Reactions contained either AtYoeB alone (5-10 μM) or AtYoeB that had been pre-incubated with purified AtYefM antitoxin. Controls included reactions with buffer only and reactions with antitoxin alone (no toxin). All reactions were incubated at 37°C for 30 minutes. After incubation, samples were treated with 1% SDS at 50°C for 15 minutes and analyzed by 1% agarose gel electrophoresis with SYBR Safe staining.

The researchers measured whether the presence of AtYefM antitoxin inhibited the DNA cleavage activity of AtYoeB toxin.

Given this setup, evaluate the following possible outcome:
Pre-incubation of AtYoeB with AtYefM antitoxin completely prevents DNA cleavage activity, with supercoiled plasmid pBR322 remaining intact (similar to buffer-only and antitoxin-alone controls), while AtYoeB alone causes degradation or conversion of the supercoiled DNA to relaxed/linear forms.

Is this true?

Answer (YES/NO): NO